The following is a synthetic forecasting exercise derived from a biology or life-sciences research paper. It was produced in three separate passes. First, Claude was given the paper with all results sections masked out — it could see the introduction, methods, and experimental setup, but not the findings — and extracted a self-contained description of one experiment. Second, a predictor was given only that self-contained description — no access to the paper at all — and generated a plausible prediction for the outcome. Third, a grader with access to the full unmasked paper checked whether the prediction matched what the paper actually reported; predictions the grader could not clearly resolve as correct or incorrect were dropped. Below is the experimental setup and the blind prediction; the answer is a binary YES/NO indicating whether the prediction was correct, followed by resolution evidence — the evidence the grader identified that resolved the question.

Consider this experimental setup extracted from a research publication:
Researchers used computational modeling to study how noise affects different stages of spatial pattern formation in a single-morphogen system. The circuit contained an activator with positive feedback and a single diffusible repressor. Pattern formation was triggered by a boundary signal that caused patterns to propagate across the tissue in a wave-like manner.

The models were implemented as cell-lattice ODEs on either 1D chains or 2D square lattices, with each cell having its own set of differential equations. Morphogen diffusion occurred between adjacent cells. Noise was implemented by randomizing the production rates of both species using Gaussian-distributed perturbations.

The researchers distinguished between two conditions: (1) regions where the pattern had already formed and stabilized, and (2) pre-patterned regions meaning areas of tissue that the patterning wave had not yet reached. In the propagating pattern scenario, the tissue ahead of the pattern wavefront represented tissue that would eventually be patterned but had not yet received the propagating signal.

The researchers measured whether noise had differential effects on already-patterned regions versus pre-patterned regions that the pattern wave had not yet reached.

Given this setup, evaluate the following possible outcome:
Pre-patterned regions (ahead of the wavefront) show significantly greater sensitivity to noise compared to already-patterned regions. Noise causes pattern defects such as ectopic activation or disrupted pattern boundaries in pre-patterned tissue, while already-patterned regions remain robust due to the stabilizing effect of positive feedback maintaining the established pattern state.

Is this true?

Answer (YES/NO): YES